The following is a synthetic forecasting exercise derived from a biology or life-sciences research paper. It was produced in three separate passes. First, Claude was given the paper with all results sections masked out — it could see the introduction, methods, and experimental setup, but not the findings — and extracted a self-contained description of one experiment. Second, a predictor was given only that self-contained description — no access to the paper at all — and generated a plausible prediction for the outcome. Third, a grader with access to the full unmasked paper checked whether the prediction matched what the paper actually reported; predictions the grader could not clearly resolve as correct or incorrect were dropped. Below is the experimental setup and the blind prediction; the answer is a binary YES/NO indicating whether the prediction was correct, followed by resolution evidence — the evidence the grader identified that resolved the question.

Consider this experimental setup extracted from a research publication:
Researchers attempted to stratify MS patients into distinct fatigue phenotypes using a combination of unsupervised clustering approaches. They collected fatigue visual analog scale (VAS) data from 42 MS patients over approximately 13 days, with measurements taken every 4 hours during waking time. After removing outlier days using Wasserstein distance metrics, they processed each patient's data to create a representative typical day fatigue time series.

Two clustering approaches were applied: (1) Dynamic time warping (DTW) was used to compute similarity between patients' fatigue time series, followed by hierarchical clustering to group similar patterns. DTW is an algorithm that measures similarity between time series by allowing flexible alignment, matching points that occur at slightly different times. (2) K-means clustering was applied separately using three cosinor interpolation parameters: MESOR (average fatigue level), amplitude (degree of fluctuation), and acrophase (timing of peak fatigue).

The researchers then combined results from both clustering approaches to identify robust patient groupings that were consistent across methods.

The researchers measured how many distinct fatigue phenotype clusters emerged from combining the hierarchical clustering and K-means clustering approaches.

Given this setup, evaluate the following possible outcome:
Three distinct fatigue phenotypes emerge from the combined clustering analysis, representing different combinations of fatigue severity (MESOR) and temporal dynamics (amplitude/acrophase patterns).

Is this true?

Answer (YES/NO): NO